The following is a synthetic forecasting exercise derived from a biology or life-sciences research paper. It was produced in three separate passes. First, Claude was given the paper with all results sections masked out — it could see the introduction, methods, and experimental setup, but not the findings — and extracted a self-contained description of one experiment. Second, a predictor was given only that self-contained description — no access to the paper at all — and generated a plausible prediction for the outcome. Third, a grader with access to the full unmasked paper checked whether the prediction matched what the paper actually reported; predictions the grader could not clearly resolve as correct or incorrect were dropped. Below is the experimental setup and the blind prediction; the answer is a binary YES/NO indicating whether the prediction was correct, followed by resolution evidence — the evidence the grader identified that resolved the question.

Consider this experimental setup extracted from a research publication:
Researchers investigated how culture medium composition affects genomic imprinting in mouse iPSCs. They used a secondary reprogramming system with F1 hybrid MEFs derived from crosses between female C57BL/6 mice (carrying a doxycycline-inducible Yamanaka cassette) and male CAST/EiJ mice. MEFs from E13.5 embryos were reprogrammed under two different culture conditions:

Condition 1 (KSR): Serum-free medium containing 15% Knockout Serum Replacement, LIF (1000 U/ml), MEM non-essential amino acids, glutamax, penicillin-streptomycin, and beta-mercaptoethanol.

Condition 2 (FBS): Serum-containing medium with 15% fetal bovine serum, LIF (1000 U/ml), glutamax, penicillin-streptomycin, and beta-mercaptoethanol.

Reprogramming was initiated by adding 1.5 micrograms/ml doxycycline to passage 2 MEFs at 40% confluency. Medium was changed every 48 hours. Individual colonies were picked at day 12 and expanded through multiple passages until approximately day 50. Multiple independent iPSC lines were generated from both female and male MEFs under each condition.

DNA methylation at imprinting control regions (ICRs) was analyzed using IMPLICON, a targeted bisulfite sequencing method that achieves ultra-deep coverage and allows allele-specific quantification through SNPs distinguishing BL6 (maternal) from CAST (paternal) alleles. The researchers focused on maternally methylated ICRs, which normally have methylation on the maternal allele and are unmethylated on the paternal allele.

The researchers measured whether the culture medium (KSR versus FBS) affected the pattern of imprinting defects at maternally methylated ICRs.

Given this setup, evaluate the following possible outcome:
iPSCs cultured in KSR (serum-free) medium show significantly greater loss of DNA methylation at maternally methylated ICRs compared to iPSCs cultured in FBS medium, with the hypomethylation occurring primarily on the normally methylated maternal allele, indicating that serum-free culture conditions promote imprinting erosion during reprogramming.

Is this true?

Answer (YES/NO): NO